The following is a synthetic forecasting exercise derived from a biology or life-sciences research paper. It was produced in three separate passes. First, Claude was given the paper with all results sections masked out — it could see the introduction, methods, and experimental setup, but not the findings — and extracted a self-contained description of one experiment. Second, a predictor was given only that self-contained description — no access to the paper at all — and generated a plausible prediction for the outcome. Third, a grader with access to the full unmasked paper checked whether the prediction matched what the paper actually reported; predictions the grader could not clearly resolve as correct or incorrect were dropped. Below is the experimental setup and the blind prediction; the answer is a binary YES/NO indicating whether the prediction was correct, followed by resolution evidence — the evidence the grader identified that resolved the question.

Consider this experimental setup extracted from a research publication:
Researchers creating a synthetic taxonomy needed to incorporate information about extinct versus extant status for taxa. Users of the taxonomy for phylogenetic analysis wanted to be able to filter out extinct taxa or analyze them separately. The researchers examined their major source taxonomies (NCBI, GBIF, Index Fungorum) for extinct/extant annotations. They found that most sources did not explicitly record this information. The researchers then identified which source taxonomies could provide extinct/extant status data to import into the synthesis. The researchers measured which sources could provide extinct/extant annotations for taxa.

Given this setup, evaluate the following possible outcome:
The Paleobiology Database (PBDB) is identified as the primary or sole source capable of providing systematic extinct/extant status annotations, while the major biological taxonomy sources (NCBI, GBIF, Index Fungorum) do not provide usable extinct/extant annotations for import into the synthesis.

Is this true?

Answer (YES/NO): NO